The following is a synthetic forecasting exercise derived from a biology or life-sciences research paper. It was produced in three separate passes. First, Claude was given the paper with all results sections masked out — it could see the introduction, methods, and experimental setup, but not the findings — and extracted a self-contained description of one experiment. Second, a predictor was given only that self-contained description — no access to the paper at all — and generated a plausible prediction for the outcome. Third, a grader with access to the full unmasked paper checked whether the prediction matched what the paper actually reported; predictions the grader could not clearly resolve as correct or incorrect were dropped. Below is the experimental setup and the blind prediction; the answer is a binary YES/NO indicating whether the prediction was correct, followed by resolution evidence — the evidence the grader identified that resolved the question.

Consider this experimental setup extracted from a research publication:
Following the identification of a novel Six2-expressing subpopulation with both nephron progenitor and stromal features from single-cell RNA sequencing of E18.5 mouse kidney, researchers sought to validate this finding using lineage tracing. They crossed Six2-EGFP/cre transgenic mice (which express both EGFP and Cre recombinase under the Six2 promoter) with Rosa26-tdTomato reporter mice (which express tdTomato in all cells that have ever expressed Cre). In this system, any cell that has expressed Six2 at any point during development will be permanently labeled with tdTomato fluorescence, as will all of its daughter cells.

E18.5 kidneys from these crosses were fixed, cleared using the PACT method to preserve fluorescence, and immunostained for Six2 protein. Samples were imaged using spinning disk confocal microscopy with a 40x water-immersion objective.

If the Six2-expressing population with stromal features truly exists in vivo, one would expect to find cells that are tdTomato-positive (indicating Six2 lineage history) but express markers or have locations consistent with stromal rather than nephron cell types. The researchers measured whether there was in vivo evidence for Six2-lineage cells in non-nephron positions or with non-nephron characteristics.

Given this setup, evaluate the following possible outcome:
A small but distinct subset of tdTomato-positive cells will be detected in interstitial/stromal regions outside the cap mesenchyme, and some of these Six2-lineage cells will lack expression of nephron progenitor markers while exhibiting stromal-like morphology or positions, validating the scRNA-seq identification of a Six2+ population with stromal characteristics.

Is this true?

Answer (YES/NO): YES